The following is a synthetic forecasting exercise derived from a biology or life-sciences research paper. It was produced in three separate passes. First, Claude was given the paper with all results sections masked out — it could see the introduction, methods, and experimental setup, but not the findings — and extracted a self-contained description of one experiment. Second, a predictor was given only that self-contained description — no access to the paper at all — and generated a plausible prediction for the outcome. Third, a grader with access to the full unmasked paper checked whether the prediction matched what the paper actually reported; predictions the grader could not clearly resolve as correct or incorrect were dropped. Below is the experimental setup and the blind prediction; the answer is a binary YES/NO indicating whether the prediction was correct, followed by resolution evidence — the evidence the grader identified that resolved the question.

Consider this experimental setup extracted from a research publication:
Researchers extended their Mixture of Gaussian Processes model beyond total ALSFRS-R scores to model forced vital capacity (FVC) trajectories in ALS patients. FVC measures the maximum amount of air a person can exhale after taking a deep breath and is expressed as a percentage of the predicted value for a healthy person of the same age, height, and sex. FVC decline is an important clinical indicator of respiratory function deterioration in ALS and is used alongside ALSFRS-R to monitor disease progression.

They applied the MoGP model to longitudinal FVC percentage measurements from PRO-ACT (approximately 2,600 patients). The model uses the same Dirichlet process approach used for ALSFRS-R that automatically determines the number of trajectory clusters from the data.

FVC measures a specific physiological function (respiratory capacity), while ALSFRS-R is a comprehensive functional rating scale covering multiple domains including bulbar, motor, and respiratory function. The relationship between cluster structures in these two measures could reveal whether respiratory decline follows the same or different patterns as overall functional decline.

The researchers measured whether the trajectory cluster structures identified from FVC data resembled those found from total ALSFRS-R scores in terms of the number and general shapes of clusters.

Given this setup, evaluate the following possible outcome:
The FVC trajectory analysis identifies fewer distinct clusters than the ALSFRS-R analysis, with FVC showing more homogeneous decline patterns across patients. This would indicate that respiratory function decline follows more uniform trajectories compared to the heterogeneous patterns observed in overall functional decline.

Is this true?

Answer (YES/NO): NO